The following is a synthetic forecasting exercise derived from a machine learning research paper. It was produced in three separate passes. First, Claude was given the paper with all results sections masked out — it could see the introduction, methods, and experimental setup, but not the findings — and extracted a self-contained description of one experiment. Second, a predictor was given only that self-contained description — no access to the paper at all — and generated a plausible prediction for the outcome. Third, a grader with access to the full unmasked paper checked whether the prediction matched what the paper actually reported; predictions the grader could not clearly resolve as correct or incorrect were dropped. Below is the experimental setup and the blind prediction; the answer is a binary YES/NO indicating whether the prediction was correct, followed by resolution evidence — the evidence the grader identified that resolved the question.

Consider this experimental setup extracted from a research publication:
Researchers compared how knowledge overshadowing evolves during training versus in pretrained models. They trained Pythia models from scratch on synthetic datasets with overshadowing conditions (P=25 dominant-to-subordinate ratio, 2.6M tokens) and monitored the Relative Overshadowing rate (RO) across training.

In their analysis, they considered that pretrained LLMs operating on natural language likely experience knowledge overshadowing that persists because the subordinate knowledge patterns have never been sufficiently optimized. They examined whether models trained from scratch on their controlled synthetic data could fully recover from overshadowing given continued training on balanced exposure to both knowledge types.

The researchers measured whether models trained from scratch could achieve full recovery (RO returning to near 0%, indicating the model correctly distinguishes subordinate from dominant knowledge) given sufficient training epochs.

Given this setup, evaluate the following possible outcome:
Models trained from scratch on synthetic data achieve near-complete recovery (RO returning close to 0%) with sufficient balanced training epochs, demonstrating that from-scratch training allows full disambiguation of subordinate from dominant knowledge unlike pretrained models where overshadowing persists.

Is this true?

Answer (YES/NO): YES